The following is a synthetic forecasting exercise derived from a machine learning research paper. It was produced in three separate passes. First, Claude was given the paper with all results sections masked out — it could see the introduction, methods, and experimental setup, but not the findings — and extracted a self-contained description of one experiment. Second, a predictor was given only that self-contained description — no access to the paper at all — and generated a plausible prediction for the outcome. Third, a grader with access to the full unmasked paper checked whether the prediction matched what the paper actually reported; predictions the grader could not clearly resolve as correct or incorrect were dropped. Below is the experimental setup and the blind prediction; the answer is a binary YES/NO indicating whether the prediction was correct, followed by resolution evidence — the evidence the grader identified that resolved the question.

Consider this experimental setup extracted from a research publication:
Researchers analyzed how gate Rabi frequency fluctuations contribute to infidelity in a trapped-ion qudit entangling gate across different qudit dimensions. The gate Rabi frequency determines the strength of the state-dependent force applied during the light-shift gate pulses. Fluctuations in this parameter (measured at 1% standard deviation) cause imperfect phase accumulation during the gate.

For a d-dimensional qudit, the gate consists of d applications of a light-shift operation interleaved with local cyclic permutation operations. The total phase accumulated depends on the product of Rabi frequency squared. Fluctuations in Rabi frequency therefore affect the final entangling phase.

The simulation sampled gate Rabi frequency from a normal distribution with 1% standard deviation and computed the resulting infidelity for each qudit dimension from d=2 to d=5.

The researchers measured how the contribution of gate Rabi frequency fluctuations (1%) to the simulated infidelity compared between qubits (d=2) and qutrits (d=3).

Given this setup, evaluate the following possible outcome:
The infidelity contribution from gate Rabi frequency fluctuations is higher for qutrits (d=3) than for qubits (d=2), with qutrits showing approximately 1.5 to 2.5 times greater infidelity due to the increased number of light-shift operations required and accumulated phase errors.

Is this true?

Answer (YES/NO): NO